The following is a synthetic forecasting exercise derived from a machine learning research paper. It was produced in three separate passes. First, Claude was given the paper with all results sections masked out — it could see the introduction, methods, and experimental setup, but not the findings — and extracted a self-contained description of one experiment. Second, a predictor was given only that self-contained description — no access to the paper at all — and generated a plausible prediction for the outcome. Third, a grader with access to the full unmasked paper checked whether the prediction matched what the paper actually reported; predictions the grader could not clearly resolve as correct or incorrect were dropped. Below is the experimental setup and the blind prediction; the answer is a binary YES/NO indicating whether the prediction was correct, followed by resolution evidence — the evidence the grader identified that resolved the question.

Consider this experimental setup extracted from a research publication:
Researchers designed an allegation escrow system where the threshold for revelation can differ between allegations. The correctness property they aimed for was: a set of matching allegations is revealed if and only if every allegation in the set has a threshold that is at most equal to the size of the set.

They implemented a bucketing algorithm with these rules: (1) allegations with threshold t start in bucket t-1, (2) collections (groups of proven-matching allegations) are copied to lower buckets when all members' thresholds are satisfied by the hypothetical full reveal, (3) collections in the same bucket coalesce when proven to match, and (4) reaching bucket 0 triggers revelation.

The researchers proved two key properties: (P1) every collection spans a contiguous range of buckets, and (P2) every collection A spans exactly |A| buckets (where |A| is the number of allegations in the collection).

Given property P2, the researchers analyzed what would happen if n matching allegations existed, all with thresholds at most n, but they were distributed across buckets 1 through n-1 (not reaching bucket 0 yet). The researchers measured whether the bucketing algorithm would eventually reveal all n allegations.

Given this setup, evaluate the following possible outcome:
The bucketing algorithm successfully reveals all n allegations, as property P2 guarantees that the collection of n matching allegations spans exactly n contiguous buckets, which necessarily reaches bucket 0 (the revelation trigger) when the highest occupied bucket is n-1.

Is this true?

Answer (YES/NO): YES